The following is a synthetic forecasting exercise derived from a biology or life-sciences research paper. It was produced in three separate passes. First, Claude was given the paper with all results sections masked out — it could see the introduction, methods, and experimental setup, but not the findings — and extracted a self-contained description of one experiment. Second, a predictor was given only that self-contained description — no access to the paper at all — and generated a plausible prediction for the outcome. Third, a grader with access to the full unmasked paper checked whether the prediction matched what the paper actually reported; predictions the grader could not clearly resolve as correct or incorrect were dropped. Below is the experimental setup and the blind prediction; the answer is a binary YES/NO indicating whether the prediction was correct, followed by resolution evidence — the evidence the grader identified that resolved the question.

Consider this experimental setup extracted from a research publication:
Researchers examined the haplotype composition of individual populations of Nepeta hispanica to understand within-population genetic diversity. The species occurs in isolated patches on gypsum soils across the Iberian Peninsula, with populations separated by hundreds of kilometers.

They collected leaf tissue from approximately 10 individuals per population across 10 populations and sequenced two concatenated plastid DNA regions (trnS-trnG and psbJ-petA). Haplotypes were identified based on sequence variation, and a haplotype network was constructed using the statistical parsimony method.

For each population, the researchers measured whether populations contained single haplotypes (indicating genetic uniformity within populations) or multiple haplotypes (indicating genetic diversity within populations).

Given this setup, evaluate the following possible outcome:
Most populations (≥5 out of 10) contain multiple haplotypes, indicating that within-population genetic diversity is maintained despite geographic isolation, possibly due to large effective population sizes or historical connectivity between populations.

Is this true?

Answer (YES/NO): YES